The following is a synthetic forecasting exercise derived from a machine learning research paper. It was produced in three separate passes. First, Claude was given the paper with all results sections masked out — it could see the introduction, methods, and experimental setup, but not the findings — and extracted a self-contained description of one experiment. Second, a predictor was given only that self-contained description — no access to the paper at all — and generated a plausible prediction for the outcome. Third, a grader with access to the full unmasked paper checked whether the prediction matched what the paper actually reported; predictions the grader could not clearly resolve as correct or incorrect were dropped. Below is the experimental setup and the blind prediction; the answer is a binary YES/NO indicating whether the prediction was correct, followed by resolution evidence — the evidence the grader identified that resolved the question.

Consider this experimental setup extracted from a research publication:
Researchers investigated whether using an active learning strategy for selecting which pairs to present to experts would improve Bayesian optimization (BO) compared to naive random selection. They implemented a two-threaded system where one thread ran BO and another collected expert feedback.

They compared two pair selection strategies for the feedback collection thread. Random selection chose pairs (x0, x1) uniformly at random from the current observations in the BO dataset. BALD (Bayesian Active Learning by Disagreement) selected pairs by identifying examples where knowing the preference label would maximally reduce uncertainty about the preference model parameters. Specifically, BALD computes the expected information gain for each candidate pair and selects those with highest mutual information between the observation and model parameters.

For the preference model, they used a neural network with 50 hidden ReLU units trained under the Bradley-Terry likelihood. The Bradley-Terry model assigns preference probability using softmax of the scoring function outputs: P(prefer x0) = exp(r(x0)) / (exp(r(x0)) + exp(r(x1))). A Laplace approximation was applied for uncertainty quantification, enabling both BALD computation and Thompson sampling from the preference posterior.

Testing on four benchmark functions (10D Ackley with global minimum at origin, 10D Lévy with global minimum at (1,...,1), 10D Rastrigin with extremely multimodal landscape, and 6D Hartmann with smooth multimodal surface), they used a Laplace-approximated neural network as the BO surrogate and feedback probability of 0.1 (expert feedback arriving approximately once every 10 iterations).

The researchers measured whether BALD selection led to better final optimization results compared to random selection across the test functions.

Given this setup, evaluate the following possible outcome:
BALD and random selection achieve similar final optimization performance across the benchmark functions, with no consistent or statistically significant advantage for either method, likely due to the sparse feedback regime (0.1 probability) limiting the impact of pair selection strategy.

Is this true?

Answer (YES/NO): NO